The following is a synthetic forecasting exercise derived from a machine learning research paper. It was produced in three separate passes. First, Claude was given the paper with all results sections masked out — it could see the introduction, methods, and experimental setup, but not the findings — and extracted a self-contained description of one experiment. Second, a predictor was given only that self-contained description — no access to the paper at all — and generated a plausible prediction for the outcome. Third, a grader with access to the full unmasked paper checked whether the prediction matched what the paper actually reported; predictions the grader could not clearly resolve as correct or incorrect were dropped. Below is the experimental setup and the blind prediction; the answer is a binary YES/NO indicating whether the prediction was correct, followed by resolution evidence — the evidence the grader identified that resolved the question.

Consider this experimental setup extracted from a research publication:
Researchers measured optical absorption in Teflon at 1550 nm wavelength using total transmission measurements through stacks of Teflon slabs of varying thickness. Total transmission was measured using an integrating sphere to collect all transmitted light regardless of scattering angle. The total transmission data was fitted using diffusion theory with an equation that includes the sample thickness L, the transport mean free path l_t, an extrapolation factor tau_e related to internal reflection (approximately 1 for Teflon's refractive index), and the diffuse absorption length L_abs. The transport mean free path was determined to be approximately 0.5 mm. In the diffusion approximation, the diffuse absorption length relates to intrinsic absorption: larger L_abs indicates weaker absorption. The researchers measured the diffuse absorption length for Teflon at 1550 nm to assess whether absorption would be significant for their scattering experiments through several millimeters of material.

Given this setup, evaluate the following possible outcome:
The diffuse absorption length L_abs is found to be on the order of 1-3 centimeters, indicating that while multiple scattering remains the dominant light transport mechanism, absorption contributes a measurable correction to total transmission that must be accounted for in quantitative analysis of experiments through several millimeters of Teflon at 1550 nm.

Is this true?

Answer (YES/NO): NO